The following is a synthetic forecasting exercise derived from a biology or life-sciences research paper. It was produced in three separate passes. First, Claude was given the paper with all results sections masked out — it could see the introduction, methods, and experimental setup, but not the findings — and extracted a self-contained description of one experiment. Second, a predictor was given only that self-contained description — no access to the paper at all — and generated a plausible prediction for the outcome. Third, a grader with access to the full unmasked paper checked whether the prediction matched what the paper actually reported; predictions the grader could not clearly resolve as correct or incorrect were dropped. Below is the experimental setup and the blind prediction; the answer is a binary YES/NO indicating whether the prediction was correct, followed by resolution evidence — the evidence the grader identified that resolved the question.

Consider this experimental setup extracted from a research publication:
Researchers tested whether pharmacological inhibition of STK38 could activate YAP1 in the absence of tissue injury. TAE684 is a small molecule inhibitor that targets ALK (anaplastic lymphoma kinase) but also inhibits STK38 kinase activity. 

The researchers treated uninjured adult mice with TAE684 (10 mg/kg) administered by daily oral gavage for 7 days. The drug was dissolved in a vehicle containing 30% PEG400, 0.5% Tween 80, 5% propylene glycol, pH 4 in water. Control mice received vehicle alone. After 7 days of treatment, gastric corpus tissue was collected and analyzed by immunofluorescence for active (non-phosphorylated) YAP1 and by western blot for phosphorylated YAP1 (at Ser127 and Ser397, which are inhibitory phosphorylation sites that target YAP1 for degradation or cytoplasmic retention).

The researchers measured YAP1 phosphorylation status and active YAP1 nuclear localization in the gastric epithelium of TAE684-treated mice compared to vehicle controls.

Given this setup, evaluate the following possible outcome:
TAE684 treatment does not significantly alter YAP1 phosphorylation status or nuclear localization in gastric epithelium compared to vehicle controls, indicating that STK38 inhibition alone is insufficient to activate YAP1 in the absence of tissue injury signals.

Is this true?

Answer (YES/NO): NO